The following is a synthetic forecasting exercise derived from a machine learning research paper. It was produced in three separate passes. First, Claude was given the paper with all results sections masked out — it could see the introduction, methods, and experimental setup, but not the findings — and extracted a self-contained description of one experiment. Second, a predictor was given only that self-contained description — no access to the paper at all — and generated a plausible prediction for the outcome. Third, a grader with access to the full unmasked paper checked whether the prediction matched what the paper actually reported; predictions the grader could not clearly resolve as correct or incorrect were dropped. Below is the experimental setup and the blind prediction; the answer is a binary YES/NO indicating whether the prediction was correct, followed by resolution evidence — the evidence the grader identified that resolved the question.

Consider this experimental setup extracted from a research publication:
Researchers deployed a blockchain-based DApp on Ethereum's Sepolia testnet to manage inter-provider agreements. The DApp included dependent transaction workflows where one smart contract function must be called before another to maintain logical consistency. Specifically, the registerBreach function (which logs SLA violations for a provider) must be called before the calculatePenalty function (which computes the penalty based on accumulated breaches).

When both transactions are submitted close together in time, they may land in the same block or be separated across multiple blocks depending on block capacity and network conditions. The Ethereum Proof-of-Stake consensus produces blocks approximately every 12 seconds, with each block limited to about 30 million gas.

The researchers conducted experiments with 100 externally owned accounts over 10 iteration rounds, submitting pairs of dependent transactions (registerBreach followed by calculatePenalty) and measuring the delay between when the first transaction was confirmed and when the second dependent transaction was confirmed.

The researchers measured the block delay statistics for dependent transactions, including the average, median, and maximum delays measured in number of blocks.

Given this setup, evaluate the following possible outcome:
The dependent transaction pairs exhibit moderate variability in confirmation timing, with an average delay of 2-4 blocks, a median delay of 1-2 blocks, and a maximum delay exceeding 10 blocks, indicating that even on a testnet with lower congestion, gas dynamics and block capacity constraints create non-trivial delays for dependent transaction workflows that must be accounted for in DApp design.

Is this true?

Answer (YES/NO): NO